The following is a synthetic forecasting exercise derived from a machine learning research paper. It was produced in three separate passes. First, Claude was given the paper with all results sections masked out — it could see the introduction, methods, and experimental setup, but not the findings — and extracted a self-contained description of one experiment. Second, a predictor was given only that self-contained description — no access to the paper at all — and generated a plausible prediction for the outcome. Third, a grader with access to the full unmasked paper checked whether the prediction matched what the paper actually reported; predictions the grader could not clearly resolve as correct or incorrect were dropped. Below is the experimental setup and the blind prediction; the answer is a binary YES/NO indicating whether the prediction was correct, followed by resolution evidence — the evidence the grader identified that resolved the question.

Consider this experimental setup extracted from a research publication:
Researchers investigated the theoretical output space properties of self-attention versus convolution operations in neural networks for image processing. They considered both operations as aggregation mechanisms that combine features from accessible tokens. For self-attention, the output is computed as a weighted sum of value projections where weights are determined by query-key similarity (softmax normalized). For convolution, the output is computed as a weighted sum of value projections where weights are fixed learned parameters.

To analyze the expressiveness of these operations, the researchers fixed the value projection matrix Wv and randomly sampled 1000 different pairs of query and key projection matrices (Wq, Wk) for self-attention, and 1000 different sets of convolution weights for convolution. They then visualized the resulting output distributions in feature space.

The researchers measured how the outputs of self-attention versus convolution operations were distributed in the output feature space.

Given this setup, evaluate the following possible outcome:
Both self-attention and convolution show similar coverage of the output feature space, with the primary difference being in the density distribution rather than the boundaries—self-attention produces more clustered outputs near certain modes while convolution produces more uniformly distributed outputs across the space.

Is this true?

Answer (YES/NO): NO